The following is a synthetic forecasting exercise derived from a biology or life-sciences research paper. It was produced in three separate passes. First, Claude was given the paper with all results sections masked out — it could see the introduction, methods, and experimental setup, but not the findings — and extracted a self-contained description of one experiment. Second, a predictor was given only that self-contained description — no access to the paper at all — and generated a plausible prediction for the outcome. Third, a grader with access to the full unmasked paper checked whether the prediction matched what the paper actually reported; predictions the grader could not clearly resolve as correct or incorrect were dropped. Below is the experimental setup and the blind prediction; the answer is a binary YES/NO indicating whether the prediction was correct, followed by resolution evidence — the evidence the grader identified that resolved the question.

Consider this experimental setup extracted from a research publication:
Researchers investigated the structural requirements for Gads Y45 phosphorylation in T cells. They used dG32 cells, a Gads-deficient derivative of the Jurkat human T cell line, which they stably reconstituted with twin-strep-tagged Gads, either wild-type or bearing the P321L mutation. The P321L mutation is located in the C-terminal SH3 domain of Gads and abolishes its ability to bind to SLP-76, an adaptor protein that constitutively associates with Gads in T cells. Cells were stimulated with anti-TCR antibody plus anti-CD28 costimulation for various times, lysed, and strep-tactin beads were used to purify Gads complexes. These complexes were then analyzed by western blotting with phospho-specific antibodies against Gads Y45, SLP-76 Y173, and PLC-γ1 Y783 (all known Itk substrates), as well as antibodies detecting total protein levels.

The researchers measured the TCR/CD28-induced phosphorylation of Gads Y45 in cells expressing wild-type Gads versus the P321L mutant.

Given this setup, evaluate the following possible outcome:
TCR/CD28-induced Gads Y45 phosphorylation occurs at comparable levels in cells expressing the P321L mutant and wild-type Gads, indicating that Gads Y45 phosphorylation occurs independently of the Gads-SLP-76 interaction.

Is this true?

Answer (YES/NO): NO